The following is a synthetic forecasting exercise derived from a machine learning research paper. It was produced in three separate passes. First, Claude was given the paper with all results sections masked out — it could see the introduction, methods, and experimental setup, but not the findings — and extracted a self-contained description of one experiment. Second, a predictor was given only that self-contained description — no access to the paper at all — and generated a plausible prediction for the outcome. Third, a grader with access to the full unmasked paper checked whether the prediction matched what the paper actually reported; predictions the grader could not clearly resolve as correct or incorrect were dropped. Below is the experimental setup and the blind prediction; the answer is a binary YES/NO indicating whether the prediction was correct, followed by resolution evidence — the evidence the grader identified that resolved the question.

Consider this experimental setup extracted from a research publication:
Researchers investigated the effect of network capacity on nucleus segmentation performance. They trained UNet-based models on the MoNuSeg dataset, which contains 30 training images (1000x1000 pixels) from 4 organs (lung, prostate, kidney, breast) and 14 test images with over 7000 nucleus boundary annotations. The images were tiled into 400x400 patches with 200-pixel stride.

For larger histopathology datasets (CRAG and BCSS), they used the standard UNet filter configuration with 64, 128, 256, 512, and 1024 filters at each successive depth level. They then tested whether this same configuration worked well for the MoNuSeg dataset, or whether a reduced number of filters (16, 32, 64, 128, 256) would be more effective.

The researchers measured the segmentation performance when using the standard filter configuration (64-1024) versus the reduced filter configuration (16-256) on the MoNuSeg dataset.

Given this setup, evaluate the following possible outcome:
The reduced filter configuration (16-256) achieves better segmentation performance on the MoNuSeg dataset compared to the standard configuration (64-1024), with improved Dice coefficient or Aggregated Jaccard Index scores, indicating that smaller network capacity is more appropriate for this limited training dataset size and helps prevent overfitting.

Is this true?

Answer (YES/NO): YES